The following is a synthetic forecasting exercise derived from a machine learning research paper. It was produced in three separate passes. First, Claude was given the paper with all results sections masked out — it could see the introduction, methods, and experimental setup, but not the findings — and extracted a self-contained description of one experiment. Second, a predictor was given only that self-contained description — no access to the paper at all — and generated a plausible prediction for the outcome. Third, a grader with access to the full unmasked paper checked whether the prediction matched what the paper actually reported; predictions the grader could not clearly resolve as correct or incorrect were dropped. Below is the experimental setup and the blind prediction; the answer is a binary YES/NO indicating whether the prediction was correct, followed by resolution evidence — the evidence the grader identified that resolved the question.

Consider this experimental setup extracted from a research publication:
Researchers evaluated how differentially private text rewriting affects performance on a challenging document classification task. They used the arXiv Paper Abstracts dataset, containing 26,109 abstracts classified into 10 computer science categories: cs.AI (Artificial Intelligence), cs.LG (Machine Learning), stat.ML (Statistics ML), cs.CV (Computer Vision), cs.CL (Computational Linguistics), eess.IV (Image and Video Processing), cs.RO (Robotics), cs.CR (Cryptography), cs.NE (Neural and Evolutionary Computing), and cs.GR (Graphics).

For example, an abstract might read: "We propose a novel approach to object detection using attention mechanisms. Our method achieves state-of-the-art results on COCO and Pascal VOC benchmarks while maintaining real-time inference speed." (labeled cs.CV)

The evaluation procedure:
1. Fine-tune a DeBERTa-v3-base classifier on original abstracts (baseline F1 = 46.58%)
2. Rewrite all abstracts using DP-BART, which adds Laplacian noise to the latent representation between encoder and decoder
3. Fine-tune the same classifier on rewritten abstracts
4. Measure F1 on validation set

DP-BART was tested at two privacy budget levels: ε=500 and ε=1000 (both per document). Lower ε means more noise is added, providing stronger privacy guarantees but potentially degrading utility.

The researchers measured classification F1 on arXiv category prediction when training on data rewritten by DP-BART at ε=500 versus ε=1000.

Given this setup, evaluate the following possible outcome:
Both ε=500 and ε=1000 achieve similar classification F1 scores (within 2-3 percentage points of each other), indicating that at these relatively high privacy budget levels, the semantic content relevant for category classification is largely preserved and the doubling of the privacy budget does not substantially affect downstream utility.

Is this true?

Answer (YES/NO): NO